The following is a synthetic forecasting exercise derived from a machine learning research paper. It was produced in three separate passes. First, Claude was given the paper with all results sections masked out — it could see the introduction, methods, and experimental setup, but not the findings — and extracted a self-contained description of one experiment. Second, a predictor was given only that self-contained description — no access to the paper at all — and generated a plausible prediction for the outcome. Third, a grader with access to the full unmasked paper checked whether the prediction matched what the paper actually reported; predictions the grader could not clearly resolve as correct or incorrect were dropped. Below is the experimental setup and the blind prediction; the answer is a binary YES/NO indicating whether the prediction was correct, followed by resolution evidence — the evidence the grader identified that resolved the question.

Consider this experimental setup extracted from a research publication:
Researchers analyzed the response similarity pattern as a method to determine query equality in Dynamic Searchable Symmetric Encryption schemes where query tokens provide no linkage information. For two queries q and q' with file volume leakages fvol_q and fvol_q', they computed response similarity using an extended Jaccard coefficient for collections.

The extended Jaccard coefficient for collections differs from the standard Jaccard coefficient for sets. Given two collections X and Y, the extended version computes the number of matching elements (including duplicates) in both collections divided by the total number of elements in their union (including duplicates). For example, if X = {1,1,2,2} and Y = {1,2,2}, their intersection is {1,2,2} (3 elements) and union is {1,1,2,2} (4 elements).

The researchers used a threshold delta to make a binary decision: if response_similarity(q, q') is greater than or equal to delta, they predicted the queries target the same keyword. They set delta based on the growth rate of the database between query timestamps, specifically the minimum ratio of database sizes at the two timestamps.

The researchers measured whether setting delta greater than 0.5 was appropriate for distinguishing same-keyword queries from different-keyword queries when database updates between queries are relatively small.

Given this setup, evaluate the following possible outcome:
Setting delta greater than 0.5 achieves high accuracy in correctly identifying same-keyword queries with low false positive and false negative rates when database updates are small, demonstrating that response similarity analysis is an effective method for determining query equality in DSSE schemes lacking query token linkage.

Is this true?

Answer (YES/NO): YES